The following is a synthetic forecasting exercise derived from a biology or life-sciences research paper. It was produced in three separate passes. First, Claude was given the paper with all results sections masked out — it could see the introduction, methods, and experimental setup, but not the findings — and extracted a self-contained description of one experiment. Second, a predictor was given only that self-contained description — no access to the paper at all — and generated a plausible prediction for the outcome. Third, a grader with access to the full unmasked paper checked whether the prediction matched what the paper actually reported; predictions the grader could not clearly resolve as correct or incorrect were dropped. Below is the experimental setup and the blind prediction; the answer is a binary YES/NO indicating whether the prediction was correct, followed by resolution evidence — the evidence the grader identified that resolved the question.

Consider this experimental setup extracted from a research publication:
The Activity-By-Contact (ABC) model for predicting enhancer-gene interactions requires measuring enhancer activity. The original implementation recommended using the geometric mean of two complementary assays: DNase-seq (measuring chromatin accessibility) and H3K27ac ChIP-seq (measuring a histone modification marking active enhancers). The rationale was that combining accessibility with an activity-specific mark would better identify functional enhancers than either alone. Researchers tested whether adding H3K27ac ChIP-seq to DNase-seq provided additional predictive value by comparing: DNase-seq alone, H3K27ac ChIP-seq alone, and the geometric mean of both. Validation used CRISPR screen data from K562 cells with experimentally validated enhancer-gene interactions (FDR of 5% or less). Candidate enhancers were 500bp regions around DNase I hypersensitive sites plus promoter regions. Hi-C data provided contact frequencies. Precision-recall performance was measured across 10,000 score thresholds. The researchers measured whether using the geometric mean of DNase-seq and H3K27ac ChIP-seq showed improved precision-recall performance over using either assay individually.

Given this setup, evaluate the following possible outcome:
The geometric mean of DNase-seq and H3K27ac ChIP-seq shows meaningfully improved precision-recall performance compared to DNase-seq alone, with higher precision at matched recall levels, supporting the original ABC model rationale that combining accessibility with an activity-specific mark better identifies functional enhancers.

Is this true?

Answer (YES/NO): NO